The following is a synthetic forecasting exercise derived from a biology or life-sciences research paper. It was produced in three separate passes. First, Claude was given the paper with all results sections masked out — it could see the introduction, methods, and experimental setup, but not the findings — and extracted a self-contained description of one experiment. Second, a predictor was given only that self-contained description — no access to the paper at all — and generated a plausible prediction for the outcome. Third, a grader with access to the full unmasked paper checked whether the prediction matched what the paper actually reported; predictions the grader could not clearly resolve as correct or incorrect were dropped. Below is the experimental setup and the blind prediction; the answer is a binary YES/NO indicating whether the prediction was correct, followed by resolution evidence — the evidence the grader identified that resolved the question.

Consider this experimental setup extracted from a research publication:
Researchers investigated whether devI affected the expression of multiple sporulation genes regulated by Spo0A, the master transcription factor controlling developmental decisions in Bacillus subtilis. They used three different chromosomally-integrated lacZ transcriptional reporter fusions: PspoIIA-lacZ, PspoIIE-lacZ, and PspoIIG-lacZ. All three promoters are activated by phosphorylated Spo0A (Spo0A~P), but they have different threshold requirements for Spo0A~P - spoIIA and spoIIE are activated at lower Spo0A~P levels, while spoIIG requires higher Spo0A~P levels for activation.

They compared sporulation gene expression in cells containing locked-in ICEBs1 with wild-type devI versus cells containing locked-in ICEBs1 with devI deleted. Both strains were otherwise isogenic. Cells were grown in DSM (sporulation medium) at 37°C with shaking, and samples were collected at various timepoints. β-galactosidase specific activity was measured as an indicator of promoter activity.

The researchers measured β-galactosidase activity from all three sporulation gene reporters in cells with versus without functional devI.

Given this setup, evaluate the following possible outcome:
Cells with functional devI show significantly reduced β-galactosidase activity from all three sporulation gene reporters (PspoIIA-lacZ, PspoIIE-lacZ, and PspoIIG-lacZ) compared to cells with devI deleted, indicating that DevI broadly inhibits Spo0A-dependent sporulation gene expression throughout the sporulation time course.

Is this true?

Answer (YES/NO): YES